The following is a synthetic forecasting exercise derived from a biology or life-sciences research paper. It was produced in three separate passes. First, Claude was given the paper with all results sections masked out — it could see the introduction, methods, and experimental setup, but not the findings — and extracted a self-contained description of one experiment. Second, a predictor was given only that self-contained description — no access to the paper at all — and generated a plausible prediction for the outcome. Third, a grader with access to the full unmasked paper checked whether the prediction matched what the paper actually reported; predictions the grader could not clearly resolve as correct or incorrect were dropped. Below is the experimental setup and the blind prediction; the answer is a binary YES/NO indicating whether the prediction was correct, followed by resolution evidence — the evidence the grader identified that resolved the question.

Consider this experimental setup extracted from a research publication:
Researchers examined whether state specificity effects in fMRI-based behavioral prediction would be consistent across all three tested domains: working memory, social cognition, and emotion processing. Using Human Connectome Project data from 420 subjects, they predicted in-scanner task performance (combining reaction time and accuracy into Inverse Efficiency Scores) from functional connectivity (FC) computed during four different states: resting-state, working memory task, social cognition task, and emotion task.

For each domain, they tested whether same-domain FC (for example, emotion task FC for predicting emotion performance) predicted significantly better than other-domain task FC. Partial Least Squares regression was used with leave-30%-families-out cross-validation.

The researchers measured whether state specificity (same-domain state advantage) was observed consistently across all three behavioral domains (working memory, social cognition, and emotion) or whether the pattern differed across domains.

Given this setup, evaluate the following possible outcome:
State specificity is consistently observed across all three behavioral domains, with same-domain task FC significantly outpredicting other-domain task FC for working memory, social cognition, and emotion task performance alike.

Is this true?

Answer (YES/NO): NO